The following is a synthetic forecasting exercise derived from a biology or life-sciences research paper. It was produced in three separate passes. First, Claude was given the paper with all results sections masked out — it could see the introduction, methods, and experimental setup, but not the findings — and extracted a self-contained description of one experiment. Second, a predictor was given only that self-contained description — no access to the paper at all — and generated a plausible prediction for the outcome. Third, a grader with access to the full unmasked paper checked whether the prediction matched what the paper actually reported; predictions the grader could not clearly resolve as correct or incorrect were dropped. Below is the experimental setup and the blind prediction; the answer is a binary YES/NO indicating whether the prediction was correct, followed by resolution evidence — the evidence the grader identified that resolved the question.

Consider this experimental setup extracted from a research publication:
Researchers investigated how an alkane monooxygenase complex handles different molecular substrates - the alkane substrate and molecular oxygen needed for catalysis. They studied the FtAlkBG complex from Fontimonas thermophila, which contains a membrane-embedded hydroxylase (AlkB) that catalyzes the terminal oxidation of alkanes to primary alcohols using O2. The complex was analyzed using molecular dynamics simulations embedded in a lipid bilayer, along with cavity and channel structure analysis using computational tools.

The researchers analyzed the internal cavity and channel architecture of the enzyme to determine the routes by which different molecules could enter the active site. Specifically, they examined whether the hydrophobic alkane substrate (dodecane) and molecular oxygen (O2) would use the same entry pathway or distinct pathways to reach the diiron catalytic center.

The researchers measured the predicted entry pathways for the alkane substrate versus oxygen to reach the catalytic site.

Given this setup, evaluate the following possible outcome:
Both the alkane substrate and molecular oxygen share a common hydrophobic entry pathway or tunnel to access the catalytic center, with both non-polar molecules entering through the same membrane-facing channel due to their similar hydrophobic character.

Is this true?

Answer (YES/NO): NO